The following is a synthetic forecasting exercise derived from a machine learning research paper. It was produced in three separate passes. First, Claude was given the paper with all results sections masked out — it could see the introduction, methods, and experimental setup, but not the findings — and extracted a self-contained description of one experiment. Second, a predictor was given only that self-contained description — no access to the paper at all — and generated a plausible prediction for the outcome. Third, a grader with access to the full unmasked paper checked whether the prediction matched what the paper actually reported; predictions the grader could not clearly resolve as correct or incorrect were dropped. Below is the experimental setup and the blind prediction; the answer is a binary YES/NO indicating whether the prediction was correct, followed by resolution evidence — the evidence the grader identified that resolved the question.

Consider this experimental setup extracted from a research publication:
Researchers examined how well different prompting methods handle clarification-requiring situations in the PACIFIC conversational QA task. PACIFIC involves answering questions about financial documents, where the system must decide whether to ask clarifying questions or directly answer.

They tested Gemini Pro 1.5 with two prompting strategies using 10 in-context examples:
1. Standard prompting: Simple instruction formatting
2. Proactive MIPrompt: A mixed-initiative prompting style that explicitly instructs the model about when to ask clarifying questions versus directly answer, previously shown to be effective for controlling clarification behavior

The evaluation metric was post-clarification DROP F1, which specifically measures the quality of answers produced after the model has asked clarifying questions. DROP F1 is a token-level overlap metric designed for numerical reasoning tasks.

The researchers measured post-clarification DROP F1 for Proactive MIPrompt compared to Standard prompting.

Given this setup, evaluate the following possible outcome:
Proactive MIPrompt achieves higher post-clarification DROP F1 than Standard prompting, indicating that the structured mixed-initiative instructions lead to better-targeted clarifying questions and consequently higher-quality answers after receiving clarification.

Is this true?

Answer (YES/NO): NO